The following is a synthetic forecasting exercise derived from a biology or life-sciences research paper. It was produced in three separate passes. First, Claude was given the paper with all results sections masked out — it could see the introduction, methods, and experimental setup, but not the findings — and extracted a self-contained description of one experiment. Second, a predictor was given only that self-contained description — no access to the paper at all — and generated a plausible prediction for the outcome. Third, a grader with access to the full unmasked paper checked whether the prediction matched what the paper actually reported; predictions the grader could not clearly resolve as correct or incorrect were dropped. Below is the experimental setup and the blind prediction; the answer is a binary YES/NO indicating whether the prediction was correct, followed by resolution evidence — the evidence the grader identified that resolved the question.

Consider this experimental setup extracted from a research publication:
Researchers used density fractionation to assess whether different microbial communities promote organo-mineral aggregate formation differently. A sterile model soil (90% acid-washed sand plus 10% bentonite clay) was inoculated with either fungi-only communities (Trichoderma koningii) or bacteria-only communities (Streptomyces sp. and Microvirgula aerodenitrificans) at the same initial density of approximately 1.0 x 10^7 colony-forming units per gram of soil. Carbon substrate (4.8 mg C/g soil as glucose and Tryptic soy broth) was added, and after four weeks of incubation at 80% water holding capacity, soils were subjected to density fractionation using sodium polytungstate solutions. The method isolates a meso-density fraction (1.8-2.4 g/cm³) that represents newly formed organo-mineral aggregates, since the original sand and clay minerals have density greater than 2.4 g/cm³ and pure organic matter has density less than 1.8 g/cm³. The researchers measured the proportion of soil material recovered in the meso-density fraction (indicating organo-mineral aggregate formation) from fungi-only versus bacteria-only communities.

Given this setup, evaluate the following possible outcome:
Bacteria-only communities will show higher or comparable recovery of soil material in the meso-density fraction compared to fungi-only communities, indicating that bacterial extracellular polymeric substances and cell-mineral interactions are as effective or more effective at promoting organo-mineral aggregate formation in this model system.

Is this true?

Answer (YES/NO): NO